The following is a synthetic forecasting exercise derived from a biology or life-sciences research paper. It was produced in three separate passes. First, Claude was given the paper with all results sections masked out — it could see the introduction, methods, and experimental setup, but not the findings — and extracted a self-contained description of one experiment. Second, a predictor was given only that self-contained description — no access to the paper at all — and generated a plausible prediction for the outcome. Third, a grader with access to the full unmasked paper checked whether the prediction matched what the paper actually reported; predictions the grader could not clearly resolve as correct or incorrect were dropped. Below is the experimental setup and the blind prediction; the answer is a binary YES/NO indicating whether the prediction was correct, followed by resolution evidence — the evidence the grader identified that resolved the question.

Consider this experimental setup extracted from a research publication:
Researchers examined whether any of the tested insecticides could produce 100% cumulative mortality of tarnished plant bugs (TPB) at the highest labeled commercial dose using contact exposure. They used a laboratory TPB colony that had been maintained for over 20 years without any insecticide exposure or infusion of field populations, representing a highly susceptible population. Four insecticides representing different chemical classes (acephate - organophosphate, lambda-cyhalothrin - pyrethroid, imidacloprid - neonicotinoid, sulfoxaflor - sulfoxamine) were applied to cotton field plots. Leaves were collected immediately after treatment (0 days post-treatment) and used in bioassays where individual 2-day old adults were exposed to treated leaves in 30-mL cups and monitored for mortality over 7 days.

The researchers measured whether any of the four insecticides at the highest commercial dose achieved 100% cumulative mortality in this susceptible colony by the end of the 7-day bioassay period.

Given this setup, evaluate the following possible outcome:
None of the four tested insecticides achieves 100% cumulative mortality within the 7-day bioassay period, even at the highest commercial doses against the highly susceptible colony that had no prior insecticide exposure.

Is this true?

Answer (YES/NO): YES